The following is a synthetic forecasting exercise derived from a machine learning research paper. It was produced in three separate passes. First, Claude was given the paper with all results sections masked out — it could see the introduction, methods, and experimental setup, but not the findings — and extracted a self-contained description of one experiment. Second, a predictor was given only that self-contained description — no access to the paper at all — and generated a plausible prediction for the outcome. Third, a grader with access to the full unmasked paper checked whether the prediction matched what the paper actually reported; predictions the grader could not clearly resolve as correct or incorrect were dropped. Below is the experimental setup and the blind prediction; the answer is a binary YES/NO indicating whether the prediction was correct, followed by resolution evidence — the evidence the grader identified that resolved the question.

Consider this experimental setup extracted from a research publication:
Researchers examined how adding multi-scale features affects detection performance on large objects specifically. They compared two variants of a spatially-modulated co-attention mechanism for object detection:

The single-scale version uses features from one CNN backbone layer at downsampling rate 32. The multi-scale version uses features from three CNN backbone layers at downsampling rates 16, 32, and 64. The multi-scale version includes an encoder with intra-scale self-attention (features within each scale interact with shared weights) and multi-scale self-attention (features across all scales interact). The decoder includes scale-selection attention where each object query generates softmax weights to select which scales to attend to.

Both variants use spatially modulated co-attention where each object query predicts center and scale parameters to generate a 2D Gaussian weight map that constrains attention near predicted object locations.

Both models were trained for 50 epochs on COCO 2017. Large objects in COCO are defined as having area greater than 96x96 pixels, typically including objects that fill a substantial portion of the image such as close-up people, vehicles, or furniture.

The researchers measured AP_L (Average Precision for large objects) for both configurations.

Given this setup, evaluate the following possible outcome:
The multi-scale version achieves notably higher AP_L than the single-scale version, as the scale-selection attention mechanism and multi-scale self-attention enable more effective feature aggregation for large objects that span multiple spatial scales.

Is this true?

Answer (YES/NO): NO